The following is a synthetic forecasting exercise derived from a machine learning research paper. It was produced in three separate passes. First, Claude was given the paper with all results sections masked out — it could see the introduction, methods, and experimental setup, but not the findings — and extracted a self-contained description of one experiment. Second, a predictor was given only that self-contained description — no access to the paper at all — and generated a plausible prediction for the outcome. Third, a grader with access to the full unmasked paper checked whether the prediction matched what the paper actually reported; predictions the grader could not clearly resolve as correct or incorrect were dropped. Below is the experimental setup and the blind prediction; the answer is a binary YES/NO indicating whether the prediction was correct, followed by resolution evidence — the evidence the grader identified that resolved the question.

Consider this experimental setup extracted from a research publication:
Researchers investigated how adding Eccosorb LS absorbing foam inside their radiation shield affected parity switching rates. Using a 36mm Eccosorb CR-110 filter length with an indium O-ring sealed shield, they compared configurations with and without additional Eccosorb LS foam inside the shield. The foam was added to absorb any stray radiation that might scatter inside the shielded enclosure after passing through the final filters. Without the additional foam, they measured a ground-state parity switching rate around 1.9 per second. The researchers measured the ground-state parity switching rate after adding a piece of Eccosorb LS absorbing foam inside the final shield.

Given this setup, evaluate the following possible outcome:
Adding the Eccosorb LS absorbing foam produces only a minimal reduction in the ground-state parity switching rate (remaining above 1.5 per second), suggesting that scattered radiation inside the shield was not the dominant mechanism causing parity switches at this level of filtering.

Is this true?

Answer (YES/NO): NO